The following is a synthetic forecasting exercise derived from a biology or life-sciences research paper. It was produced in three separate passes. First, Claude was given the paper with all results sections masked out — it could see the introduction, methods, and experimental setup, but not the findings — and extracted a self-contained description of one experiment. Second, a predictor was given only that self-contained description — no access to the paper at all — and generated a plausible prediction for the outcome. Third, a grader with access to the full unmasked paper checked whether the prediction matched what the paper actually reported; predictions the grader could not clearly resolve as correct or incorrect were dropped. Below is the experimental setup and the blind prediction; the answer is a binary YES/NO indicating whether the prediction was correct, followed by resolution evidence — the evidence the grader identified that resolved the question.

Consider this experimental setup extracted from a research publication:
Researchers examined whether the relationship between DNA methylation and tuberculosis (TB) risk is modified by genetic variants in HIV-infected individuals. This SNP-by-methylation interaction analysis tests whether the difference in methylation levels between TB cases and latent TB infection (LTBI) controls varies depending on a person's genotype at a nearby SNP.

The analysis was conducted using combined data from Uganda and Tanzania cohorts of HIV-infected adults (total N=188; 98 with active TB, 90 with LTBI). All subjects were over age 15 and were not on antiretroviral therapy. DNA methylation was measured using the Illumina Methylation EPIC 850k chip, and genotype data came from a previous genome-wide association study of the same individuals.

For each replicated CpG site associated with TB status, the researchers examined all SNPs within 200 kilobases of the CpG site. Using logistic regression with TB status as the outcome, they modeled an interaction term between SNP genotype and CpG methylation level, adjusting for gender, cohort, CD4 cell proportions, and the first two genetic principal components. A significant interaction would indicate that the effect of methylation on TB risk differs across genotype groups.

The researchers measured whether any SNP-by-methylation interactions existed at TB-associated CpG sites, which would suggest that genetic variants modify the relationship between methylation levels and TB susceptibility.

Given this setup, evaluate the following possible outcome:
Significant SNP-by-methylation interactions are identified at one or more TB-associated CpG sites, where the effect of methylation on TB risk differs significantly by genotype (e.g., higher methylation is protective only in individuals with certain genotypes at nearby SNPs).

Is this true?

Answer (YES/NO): YES